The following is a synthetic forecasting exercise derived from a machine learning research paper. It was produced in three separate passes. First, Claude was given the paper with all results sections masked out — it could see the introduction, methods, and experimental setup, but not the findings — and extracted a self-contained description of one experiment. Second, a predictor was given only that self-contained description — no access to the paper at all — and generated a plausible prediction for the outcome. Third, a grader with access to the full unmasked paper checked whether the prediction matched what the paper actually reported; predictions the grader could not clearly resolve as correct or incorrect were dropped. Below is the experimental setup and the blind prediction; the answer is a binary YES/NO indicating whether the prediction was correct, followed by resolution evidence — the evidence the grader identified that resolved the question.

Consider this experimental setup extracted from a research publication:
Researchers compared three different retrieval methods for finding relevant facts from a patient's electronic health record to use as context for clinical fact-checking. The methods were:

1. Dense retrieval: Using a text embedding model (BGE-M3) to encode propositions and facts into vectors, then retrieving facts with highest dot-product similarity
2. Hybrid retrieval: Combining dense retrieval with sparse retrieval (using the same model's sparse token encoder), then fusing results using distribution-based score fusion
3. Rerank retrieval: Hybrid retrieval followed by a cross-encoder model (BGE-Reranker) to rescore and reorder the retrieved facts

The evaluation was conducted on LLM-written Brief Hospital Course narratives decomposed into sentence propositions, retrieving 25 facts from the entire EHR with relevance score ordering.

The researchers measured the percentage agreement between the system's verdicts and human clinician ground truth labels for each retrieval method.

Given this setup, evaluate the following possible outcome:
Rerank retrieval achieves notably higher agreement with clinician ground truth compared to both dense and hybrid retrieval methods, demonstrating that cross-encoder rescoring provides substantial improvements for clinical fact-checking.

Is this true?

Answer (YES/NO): NO